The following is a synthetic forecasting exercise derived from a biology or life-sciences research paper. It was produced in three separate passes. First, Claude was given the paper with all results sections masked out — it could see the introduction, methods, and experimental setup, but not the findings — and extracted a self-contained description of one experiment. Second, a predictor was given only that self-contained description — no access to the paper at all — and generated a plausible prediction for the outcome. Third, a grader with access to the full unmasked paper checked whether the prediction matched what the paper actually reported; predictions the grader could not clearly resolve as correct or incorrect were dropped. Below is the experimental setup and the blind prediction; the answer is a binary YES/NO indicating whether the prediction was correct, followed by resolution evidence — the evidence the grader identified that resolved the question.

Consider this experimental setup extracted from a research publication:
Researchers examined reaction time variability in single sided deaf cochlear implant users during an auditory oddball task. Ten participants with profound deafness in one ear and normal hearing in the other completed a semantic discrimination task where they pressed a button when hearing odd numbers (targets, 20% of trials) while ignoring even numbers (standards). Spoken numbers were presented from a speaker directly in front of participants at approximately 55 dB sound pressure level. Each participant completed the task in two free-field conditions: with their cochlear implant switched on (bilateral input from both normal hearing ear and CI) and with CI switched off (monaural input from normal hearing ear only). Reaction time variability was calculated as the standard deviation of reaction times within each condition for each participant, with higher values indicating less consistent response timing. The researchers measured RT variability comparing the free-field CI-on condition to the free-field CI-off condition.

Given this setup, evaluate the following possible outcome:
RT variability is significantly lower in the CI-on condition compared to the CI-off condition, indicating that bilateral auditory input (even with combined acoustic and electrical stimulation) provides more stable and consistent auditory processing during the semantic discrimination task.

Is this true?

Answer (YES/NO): NO